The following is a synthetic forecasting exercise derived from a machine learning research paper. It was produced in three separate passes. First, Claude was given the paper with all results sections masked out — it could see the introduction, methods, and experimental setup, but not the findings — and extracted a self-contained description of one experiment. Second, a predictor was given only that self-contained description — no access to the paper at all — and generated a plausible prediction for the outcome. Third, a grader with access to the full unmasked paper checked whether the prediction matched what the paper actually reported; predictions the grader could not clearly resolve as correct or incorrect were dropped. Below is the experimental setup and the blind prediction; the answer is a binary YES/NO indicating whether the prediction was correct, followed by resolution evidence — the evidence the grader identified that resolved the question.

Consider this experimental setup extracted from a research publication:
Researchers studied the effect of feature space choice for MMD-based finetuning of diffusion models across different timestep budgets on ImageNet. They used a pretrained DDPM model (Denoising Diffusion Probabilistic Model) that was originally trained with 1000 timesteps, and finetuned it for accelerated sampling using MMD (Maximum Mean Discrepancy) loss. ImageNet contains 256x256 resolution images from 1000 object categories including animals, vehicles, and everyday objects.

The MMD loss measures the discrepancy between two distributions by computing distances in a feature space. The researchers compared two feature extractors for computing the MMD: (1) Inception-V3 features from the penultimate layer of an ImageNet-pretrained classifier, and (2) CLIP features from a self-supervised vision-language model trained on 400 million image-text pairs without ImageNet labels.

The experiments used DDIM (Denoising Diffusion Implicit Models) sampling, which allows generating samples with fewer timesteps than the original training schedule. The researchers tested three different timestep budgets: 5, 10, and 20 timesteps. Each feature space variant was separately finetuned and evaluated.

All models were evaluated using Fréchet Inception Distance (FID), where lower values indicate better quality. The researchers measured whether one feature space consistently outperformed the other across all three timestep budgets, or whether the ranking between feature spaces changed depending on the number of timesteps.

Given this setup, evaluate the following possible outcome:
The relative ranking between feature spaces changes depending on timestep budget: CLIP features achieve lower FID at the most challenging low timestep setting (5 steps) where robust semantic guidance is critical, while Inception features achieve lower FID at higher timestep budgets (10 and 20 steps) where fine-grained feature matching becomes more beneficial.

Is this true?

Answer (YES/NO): NO